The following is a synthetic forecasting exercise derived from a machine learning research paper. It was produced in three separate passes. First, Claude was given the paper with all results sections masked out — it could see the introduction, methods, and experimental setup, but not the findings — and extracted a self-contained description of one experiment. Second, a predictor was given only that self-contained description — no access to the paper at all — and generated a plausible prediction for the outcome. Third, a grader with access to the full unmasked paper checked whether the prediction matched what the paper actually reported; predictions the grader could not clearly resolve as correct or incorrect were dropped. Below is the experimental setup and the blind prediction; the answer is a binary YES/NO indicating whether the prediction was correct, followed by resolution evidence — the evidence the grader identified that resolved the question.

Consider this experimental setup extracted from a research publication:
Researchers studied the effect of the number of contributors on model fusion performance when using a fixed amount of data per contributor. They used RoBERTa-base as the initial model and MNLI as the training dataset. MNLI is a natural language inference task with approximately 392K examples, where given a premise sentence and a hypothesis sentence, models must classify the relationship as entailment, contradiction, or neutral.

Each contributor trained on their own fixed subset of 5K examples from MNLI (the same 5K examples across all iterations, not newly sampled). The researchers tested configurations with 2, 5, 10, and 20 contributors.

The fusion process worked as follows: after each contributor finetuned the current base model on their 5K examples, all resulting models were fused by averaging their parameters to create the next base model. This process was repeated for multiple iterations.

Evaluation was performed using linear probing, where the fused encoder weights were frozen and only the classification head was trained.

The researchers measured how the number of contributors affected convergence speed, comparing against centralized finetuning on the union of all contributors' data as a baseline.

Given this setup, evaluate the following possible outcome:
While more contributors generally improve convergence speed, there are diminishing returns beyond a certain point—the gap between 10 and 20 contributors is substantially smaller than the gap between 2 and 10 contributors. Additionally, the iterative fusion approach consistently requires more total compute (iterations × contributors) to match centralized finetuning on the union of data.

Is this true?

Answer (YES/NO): NO